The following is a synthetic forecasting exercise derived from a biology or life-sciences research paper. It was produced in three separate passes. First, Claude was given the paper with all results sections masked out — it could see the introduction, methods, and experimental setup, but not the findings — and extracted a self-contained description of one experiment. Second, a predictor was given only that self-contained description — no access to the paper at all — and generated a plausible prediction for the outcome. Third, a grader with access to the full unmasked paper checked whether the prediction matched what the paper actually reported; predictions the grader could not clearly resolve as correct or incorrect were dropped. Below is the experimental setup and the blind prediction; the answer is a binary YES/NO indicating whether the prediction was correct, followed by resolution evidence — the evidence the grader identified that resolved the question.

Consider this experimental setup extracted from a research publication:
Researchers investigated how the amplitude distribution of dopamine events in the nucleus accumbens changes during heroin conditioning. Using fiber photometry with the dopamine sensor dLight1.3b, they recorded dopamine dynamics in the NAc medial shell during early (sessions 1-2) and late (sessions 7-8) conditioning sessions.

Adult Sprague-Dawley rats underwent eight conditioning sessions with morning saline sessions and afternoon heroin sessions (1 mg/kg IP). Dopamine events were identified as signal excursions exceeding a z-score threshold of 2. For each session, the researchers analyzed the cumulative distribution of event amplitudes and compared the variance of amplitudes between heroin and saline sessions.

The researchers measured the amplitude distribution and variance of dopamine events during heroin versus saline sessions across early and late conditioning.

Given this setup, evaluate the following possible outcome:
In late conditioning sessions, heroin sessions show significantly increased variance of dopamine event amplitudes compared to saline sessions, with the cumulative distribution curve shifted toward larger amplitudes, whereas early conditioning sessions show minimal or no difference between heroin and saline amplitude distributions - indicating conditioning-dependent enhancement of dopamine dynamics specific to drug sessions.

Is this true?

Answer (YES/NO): NO